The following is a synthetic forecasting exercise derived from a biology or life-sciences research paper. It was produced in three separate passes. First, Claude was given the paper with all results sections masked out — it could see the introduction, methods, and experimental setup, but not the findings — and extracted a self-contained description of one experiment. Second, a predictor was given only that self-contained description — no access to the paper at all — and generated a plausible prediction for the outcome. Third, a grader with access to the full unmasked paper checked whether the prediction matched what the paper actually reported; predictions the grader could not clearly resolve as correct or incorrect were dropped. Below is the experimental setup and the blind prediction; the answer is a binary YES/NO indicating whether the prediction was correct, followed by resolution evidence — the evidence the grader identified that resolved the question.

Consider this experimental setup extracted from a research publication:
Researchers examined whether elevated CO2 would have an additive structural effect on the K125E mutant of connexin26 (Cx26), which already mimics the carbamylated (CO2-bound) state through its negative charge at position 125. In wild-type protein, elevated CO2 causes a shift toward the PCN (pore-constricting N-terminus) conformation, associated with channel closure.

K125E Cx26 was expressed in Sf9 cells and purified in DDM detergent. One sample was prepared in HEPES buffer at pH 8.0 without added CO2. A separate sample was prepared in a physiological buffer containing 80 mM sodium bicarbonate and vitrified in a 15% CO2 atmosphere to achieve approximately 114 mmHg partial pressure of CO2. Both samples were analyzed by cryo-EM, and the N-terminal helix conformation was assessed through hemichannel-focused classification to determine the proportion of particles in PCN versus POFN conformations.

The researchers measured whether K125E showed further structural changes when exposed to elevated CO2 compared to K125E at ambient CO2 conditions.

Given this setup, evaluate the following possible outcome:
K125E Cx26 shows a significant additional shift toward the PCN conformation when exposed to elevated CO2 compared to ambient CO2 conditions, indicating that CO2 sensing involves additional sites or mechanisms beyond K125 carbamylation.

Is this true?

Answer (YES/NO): NO